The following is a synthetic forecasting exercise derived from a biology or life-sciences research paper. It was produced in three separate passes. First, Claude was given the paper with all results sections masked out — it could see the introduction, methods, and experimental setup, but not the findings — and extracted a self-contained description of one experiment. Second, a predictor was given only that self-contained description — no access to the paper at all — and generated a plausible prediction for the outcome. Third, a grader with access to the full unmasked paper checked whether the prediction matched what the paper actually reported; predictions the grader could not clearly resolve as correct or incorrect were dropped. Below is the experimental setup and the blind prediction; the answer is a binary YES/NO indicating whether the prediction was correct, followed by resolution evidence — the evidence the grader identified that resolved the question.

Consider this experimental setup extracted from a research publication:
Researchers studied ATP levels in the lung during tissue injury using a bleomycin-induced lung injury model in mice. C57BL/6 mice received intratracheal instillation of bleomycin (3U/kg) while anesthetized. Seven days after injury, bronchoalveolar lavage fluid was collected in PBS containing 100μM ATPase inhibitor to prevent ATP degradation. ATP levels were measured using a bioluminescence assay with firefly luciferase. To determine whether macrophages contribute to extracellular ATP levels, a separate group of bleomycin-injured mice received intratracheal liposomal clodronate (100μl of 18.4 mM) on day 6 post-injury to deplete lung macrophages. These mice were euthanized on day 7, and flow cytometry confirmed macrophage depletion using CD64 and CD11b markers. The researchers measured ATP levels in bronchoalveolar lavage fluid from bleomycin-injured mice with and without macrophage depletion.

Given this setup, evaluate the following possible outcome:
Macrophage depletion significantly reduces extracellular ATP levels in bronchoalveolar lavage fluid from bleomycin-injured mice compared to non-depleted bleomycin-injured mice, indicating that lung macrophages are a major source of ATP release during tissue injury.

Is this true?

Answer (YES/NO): YES